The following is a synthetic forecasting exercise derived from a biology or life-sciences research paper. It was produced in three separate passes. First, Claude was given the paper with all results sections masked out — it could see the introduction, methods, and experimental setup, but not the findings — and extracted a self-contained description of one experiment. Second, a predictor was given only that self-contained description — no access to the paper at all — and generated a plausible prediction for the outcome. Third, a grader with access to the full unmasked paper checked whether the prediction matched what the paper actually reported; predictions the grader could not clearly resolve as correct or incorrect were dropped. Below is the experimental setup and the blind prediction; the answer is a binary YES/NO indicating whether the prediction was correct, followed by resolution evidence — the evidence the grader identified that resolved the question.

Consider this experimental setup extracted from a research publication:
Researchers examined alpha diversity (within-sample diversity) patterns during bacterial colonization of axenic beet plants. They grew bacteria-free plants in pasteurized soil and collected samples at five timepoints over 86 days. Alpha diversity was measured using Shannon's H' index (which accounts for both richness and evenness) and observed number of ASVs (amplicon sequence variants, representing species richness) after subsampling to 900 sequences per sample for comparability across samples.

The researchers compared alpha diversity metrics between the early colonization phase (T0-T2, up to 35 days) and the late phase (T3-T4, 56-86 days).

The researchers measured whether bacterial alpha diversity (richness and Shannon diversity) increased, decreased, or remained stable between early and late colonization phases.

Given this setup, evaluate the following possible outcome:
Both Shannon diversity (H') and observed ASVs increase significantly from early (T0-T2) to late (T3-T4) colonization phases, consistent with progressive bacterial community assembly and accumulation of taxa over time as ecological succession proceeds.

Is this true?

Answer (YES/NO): YES